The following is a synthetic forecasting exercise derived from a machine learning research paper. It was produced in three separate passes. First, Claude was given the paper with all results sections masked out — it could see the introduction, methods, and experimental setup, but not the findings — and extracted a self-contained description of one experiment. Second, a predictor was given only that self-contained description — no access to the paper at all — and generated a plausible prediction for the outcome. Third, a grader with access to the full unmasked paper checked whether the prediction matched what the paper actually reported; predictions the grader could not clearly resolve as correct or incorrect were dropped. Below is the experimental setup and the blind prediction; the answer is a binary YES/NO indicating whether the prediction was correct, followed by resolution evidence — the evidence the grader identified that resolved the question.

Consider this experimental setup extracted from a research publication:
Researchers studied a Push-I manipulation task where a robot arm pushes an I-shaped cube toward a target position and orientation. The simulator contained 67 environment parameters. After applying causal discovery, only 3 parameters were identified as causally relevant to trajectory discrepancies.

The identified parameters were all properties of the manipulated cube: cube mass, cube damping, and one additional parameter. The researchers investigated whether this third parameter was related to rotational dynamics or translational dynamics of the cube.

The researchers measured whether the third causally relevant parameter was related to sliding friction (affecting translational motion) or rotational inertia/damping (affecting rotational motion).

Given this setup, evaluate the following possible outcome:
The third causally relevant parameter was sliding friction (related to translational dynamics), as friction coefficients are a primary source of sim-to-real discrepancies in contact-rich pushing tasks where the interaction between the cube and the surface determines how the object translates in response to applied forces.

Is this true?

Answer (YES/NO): YES